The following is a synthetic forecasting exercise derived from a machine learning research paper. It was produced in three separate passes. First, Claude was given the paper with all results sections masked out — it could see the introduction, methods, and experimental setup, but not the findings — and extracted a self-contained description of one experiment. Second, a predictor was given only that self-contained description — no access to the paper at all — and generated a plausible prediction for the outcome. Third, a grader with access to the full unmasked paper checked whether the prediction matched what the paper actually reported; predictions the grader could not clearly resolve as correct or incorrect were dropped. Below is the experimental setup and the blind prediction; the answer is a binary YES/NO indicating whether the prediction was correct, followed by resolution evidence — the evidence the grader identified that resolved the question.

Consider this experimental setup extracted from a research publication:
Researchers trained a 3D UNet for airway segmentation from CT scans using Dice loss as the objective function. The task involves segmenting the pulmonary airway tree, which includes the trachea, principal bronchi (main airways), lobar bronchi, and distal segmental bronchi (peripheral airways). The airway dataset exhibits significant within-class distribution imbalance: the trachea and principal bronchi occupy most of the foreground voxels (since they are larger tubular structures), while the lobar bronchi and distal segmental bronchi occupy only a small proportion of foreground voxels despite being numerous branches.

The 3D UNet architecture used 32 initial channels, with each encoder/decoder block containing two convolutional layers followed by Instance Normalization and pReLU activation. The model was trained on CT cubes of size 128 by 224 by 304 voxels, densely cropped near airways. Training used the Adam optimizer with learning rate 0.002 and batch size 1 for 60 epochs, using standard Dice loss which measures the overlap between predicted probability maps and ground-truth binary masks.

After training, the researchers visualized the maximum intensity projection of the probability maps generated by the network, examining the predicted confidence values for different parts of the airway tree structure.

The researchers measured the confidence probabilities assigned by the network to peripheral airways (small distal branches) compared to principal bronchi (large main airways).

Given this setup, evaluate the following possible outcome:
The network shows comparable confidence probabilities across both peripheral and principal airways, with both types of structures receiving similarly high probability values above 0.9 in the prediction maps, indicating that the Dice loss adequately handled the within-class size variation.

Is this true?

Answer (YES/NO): NO